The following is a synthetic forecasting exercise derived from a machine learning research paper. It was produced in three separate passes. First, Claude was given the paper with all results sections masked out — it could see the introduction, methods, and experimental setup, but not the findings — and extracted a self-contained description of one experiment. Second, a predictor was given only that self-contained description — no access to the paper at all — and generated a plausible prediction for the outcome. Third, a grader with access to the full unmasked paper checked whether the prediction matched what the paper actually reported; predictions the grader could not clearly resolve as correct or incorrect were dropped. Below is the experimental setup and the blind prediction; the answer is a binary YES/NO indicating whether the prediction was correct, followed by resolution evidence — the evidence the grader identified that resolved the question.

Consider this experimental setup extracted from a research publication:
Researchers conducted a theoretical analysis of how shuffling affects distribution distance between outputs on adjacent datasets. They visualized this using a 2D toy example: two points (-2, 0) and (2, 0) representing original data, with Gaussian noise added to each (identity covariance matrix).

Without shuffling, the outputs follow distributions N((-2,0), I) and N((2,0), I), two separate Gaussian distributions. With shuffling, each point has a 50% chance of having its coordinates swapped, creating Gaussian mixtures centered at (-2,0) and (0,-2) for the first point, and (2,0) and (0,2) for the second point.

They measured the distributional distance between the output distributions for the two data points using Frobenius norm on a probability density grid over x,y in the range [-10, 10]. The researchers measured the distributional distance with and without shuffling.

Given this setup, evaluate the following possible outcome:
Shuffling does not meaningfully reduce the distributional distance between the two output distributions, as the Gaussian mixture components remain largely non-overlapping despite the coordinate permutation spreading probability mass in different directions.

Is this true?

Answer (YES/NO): NO